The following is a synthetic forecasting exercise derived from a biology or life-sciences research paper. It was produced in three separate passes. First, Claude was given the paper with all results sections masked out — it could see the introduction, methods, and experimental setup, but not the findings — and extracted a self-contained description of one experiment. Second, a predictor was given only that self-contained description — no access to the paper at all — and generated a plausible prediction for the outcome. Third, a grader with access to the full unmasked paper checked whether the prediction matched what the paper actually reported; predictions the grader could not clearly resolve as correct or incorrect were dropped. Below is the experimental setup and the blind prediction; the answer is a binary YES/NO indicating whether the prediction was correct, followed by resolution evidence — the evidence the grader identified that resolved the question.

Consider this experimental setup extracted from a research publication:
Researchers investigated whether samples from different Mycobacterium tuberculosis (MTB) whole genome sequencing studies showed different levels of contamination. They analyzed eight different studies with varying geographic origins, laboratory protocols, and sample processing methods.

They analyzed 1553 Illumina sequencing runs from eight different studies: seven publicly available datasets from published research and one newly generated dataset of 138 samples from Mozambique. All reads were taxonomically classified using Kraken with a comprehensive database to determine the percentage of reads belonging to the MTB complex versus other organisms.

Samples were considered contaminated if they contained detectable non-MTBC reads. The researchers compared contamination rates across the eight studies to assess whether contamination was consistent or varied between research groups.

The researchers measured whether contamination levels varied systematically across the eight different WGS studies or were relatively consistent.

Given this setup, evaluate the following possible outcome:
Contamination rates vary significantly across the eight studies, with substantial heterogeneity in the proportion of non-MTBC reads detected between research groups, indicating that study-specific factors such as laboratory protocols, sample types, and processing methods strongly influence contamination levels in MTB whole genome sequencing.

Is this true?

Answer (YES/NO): YES